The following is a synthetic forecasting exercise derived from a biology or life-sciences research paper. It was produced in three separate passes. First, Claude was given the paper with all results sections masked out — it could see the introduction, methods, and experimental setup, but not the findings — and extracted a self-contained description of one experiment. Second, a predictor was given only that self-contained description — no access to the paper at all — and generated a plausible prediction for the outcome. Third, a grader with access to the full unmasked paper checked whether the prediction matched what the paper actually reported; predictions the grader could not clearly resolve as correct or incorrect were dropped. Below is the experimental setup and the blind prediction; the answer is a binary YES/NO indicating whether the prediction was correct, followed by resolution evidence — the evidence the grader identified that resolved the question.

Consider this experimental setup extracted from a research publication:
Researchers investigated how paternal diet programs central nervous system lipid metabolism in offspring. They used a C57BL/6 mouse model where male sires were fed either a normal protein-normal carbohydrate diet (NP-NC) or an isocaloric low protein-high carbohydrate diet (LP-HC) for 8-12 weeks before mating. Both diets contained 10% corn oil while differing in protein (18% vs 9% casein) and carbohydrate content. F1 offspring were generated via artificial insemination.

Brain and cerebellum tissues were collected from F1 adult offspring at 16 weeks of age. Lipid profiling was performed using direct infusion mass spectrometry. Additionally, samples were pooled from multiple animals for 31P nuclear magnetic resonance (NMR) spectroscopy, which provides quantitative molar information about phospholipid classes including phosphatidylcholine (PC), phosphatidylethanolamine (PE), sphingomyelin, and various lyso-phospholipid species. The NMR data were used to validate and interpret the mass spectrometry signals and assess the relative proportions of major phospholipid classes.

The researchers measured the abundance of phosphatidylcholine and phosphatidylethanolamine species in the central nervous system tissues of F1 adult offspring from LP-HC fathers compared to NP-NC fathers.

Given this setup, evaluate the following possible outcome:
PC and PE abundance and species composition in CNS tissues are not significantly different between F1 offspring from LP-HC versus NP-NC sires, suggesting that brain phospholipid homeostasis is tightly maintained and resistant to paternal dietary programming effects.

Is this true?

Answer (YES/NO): NO